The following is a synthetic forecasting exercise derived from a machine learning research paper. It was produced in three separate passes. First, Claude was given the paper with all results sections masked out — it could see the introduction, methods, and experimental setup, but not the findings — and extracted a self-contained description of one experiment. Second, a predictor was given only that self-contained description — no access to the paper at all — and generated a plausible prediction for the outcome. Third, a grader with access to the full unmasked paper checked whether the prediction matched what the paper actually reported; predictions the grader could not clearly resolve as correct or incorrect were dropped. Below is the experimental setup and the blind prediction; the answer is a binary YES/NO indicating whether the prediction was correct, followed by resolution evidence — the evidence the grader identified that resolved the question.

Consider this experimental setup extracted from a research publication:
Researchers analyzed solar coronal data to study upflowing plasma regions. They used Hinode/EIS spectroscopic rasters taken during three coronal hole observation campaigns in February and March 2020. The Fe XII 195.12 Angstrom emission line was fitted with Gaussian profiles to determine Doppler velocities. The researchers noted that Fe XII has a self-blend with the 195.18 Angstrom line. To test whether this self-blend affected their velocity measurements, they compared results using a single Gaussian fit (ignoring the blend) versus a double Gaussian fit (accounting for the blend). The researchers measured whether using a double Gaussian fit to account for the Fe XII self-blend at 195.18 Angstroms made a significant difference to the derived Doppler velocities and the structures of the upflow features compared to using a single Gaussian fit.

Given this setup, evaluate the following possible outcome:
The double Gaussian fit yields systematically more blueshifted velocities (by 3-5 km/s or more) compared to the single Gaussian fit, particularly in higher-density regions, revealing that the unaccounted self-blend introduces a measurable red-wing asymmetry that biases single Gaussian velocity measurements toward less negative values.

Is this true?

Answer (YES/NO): NO